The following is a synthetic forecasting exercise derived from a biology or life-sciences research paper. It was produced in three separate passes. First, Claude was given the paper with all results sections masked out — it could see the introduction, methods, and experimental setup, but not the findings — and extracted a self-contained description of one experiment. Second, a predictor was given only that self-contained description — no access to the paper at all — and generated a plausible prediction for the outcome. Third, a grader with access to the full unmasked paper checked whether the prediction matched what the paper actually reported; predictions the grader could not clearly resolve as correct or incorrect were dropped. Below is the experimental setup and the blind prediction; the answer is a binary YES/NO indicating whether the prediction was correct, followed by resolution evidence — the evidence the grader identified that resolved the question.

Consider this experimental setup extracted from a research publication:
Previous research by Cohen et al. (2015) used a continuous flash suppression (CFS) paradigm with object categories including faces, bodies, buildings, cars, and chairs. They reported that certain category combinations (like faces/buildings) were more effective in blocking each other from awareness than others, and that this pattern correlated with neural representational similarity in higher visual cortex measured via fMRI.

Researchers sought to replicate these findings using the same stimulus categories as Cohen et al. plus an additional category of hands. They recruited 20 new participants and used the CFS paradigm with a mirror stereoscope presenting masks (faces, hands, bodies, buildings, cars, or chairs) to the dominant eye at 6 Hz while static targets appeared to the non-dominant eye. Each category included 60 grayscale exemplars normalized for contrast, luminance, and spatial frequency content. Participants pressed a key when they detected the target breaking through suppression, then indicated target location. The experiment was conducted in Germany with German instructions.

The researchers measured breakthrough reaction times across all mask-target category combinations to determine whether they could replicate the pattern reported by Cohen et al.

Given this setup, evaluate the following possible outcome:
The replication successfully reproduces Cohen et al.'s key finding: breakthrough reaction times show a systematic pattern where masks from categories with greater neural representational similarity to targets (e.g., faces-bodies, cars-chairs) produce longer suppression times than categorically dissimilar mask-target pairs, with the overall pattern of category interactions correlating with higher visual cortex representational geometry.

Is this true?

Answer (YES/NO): NO